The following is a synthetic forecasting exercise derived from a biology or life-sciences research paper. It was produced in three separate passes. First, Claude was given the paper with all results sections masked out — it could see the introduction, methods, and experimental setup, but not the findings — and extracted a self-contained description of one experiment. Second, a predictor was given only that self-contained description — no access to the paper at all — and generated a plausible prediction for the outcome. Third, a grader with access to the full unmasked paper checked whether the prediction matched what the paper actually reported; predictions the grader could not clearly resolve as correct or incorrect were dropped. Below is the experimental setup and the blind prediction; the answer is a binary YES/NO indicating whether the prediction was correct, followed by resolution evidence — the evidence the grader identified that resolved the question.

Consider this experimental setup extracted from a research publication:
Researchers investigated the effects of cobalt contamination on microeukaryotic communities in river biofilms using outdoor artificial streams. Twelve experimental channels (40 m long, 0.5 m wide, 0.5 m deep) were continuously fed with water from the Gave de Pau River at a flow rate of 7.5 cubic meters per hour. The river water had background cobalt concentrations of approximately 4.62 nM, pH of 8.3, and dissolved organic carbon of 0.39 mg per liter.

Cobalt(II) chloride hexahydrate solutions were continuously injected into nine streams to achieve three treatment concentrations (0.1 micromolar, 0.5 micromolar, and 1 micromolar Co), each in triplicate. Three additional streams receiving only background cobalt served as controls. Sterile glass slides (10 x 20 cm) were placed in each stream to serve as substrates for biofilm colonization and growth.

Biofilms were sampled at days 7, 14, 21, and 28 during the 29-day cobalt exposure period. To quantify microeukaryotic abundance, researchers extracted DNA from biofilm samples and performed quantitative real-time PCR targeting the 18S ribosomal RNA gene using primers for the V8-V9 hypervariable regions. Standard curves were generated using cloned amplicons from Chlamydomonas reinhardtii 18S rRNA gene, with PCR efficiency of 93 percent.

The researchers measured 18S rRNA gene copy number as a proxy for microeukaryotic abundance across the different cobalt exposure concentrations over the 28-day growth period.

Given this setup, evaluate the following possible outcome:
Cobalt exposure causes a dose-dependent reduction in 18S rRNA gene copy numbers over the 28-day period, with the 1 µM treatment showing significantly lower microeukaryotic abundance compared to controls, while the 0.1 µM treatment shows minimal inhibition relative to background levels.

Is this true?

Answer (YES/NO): NO